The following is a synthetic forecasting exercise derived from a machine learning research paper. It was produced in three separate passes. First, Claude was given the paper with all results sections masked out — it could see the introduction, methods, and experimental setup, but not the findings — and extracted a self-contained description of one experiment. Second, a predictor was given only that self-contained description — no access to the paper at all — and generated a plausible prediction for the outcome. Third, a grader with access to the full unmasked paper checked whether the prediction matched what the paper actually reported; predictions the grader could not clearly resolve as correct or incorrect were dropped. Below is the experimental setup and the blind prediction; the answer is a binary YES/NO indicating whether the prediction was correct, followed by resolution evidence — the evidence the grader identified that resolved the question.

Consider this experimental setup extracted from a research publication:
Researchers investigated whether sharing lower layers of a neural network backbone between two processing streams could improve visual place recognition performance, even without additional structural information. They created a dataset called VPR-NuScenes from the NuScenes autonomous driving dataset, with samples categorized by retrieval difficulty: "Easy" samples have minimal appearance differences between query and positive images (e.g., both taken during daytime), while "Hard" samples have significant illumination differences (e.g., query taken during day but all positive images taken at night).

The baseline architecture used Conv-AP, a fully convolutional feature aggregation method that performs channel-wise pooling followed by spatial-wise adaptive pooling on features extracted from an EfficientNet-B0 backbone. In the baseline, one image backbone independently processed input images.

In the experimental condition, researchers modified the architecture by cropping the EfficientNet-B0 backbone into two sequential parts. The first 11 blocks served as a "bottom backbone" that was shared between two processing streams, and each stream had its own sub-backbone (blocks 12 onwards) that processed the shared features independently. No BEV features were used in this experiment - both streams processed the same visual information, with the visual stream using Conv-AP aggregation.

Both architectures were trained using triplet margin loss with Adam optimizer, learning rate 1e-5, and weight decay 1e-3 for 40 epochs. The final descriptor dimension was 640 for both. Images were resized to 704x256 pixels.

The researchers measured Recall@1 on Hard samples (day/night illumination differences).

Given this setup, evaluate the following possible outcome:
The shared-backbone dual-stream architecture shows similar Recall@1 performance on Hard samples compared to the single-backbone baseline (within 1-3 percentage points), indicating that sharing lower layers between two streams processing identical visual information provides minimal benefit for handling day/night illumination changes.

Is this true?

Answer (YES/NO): NO